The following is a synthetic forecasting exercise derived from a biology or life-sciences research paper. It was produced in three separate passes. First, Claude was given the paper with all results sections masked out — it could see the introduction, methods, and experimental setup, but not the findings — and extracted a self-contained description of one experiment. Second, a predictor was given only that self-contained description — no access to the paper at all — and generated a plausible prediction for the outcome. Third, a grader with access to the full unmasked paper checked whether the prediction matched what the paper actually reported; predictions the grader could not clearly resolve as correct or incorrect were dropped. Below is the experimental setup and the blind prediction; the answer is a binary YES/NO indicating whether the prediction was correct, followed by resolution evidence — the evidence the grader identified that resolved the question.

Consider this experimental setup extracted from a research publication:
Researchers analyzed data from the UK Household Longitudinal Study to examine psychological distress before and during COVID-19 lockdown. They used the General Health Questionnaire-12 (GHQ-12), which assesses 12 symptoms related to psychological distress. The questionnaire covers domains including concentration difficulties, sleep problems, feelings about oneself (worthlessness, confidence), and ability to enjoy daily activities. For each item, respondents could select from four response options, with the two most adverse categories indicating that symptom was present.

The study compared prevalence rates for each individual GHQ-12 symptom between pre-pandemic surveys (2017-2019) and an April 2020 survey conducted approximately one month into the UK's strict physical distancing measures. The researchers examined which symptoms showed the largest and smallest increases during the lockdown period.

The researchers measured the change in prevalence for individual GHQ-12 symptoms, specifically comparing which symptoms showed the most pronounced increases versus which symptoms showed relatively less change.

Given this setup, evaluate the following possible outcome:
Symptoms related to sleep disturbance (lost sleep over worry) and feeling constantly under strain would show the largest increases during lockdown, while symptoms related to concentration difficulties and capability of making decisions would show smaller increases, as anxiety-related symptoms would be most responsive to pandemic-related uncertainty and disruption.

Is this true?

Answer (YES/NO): NO